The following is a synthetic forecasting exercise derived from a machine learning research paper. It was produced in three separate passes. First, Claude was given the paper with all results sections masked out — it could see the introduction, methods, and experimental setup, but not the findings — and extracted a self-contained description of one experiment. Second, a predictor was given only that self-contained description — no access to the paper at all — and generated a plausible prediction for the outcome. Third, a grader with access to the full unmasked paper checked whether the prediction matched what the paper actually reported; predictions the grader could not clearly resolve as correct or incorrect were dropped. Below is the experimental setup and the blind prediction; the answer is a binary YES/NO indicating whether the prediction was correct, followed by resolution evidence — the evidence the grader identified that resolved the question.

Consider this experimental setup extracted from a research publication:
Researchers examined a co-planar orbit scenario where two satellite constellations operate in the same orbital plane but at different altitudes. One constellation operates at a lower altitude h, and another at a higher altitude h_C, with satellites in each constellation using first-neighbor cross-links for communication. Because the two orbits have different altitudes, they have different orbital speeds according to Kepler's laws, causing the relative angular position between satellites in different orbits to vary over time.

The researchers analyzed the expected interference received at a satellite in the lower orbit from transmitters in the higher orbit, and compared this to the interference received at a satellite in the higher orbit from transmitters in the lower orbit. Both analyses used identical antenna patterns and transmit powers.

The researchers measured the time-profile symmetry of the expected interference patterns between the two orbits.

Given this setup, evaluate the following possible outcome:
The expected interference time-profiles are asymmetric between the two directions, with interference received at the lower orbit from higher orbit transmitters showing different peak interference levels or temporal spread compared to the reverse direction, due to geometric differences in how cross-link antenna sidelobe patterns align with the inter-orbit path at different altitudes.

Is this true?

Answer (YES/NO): NO